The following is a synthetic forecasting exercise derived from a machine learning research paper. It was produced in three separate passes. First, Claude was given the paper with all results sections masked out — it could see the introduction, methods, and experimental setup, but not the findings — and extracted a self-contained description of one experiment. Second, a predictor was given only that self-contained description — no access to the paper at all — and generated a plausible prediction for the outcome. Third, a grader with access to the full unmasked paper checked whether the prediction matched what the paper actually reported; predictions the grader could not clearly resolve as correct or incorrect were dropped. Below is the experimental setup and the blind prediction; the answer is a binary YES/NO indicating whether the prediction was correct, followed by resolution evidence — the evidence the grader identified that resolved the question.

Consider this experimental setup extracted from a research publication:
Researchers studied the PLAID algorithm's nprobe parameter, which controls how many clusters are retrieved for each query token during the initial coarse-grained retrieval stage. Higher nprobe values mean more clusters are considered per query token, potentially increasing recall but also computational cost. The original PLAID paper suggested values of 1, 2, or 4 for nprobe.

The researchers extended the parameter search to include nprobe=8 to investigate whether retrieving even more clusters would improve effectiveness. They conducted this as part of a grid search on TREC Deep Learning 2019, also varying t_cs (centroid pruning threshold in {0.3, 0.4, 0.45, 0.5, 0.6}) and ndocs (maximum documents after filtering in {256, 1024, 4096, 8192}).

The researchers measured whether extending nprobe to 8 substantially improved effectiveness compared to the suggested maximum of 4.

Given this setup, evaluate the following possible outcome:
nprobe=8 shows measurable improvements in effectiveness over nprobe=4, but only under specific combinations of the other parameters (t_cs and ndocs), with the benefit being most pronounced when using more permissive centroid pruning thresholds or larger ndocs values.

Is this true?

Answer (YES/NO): NO